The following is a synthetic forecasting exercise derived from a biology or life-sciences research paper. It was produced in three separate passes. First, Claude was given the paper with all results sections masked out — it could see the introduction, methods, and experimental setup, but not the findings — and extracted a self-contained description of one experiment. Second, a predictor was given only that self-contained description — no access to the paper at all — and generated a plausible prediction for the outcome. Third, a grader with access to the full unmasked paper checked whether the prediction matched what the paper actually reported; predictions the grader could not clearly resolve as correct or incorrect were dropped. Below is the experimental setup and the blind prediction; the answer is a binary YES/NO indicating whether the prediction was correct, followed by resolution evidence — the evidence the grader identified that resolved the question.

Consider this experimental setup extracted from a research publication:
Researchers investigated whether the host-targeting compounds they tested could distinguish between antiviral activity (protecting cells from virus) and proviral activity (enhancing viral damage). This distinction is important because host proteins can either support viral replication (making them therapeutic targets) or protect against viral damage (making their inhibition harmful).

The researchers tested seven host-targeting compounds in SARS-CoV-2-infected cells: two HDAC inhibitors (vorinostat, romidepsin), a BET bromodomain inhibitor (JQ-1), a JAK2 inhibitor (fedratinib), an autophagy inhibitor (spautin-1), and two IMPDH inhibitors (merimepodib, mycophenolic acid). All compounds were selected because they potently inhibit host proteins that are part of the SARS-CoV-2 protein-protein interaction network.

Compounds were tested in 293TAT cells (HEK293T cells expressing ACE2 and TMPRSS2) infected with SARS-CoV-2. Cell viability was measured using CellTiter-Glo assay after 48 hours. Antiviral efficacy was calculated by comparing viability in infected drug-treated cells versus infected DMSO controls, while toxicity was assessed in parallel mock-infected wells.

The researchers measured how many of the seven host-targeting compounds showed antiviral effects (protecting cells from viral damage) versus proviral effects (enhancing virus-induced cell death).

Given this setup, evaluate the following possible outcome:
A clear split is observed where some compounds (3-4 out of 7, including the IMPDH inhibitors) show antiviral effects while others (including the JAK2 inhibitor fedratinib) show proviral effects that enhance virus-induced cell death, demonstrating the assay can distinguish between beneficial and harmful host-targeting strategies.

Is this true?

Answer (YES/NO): NO